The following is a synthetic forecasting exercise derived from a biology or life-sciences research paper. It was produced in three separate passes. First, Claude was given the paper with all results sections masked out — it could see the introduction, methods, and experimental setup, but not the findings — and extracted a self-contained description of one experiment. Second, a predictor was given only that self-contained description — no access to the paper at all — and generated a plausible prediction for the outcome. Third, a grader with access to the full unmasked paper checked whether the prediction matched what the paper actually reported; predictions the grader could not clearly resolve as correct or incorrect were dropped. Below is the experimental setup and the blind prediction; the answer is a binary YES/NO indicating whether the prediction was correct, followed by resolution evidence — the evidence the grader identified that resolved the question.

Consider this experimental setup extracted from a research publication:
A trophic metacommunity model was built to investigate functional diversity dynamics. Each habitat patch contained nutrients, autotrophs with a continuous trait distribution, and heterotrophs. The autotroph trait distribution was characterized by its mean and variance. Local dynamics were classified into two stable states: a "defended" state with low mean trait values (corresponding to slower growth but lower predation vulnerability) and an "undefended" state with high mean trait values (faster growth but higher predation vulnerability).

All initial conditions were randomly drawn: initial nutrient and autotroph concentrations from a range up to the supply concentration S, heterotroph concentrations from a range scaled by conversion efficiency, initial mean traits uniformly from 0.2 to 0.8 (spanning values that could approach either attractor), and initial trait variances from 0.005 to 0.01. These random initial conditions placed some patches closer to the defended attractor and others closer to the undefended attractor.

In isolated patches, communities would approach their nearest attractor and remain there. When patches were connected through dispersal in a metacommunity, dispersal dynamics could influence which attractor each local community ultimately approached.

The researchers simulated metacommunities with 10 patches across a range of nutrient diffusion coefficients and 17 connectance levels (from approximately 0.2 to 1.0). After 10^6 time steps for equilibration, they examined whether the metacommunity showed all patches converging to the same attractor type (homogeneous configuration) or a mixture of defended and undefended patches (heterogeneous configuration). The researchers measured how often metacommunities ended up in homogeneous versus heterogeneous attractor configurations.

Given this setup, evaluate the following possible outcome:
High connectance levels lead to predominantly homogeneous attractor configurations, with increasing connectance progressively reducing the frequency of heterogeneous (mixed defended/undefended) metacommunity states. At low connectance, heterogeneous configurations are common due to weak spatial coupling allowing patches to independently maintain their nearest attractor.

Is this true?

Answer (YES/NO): NO